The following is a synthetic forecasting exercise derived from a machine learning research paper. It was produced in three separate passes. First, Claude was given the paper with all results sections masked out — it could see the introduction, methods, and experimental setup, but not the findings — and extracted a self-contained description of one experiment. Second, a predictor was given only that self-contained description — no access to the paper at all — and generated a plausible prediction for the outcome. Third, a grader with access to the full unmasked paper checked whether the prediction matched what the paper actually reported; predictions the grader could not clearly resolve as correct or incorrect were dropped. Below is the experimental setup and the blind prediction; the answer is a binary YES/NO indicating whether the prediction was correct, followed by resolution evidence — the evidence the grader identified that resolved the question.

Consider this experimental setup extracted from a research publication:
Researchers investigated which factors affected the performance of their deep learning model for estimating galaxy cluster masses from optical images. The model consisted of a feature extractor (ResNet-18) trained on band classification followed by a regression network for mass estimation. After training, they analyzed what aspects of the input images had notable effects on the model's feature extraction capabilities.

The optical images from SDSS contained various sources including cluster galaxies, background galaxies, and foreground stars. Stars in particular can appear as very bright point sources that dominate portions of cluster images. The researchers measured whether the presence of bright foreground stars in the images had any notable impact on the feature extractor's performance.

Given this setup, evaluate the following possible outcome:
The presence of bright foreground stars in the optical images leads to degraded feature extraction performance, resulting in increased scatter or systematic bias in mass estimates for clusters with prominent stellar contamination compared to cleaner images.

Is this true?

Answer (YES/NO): YES